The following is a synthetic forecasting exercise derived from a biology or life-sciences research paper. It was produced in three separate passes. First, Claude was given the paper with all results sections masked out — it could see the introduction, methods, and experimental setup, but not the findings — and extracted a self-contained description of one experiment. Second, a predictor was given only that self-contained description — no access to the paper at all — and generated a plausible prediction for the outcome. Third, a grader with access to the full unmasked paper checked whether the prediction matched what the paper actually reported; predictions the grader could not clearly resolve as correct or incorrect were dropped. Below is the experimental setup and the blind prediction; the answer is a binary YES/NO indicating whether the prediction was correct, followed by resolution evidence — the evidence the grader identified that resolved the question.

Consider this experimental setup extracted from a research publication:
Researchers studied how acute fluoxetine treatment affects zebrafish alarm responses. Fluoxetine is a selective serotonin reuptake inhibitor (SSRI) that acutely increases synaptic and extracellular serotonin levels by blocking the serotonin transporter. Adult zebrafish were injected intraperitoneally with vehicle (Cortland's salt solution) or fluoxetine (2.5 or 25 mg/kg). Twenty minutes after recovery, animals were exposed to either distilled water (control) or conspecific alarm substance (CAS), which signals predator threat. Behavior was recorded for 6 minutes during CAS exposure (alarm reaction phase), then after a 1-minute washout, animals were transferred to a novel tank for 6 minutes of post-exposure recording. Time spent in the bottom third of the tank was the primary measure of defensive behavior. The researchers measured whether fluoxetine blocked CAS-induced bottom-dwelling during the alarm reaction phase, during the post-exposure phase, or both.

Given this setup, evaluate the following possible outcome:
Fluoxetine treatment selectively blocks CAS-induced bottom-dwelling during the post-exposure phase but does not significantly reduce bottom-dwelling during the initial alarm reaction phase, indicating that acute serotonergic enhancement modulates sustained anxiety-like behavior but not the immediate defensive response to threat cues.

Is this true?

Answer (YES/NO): NO